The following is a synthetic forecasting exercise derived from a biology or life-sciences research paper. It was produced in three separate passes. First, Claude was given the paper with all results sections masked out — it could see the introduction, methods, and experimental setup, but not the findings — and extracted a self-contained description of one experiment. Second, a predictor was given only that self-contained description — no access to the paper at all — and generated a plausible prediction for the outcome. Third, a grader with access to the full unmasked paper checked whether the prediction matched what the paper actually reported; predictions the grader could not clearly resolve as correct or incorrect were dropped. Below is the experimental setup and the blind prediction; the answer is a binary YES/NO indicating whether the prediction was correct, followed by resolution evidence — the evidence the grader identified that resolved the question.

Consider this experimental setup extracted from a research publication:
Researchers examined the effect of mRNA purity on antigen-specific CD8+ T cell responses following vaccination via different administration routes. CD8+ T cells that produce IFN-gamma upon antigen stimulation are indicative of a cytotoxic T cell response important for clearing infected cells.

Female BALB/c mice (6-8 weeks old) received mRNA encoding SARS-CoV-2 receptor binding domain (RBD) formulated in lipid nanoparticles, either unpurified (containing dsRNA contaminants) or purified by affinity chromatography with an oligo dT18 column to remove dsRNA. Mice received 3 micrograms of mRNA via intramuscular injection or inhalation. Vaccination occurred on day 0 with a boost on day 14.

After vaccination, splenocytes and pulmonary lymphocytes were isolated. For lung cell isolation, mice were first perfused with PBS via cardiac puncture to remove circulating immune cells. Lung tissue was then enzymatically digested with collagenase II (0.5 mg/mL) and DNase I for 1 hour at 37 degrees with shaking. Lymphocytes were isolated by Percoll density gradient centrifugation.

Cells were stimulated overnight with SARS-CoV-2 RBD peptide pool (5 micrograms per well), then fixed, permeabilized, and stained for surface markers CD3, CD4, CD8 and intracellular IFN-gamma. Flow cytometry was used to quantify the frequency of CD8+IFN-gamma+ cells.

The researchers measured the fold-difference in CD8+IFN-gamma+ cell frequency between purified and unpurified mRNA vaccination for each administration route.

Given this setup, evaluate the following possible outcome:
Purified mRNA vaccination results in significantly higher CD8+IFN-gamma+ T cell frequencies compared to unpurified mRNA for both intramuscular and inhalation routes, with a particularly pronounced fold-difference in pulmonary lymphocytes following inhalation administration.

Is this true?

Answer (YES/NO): YES